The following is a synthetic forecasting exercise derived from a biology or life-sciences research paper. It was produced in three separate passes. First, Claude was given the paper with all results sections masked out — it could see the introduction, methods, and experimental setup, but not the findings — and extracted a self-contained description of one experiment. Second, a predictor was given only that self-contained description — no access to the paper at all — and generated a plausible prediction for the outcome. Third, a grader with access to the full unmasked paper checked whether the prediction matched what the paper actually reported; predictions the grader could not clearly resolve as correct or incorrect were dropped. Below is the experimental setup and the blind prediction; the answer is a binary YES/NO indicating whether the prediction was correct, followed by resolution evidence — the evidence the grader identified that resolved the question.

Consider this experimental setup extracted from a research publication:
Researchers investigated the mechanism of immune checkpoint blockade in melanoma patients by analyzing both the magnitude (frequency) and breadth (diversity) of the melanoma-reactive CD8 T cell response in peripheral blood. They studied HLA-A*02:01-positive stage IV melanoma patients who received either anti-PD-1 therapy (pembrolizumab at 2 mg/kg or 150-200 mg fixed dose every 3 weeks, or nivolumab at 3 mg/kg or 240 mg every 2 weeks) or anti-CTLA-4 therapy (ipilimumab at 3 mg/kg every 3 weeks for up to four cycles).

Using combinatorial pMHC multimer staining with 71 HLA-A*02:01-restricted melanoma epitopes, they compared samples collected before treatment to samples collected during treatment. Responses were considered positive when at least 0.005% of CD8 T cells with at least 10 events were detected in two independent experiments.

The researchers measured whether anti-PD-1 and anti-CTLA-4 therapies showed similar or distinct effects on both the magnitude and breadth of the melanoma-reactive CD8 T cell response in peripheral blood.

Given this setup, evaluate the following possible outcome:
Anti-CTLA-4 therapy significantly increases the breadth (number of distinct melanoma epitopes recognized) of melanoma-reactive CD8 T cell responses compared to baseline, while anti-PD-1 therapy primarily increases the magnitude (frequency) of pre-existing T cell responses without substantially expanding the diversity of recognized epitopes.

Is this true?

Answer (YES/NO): NO